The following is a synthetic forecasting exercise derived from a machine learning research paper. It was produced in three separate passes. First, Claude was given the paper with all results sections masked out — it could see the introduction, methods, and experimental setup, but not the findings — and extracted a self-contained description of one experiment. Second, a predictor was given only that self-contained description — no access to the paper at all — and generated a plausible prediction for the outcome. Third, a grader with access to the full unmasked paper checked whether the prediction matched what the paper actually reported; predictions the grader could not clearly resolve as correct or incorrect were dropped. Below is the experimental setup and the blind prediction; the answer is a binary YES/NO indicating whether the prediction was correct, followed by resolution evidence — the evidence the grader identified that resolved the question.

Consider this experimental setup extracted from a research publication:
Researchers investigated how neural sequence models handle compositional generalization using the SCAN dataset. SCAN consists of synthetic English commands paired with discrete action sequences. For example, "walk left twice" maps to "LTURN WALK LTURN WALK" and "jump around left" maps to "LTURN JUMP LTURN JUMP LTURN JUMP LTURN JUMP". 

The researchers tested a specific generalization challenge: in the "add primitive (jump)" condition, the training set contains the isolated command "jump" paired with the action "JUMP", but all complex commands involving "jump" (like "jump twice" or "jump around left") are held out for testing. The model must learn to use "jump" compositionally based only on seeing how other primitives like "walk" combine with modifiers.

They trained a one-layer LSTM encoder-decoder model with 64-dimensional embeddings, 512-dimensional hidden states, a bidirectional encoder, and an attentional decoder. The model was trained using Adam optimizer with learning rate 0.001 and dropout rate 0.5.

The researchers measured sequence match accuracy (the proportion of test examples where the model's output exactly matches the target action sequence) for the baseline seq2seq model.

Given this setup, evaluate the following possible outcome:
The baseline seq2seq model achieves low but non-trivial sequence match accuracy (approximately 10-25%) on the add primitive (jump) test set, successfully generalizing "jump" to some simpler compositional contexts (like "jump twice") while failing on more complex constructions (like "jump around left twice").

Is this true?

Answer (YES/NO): NO